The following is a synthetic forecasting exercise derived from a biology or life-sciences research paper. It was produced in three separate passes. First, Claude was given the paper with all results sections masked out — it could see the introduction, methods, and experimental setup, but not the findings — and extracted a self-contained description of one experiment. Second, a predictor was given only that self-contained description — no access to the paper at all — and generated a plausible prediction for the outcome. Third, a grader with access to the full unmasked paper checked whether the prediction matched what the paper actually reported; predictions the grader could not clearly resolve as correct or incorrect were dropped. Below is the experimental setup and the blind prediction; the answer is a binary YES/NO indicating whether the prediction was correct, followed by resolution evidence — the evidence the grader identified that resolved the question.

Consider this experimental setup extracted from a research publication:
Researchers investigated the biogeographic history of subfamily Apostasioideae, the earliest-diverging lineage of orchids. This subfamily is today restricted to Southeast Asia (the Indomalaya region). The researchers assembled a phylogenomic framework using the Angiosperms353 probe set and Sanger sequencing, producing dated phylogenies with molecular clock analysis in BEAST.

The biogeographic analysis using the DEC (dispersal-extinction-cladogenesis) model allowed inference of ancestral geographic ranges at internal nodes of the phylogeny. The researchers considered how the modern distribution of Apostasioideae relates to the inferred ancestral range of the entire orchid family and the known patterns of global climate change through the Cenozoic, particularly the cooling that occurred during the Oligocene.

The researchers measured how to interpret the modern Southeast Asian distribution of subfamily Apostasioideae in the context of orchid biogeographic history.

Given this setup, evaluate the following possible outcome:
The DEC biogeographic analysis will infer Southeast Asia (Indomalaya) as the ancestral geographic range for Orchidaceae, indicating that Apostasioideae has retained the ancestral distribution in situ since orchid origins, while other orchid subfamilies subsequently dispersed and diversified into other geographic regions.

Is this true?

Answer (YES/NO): NO